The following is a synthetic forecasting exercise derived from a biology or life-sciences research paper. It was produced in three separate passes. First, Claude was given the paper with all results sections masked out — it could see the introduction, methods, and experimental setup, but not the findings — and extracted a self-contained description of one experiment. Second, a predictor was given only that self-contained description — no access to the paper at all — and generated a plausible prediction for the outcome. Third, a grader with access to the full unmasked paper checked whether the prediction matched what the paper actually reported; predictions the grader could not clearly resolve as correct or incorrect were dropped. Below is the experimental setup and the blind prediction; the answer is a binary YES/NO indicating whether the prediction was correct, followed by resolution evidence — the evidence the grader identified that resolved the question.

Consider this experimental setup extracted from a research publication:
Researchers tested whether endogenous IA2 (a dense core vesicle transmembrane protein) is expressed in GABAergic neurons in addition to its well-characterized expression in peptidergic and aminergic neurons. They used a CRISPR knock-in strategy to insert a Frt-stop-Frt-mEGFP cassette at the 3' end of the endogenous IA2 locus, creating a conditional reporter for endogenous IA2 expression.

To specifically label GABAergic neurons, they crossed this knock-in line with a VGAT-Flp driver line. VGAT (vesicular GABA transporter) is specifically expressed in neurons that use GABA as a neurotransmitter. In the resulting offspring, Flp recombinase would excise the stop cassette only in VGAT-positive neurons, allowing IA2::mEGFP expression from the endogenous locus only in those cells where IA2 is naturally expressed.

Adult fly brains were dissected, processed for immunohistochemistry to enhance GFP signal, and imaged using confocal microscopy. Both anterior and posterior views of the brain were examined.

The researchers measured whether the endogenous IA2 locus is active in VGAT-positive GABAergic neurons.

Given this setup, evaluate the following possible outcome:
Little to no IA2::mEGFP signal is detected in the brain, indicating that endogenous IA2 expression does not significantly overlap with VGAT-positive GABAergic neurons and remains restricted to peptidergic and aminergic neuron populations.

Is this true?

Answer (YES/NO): NO